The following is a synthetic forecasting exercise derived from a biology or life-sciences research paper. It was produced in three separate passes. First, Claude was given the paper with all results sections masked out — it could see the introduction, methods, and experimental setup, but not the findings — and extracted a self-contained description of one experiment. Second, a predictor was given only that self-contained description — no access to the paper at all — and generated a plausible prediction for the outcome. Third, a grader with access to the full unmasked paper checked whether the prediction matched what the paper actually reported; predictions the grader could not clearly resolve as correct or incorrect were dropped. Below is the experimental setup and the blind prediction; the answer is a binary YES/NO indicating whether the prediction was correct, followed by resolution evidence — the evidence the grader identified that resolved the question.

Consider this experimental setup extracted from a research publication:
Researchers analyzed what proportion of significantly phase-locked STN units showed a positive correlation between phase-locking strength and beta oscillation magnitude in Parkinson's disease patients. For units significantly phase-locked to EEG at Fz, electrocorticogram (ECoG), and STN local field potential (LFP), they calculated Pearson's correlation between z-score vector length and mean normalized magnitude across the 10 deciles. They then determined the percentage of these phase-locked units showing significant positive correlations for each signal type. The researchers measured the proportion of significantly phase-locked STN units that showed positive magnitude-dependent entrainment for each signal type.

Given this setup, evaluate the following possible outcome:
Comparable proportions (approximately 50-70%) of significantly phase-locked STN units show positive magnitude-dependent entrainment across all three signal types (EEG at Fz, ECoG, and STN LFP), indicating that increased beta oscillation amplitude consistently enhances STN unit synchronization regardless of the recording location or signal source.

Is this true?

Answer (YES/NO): NO